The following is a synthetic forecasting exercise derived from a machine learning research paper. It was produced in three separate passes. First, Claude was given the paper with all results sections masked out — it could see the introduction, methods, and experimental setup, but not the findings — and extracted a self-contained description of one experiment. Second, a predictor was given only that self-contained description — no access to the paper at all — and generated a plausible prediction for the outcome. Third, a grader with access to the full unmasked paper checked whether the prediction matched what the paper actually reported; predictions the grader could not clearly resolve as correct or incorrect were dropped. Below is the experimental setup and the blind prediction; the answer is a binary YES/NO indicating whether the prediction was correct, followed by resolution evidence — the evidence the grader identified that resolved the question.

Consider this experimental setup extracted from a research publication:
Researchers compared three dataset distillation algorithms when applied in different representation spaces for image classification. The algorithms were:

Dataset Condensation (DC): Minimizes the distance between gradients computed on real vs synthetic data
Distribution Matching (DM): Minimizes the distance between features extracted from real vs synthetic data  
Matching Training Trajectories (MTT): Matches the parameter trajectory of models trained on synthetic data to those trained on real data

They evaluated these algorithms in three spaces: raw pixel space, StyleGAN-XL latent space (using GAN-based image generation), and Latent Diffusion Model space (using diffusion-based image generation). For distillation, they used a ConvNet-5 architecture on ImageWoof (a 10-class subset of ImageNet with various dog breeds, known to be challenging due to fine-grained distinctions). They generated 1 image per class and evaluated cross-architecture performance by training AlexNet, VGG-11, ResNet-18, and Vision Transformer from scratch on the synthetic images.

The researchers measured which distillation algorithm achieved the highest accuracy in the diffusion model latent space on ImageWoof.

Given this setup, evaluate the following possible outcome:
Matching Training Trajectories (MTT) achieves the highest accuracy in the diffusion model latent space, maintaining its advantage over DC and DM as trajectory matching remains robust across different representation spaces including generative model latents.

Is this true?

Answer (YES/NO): YES